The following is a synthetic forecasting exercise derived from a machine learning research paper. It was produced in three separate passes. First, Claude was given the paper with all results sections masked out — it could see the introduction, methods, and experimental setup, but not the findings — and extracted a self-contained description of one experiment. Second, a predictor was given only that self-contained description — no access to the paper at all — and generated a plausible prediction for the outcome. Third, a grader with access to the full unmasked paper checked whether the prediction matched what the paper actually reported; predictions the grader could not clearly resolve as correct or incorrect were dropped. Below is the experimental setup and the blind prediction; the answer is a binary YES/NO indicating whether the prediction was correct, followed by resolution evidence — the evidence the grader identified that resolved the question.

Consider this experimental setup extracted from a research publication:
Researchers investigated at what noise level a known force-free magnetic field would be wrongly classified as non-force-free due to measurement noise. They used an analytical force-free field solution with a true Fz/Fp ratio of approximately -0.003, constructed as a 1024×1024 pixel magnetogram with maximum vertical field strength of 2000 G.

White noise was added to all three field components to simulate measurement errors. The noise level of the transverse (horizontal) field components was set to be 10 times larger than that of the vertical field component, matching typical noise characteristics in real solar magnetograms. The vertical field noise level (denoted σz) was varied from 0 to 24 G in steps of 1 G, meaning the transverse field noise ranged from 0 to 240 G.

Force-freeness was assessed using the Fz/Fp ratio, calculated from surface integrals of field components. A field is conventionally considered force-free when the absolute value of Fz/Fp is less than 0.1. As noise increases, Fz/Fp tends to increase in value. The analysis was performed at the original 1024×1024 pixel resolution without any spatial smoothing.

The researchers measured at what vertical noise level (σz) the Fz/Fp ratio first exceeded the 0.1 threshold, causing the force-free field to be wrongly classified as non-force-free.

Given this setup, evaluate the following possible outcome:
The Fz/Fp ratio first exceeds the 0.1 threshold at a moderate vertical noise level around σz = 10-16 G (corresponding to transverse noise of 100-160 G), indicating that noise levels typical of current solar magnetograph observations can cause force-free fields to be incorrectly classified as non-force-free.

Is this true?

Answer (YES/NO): YES